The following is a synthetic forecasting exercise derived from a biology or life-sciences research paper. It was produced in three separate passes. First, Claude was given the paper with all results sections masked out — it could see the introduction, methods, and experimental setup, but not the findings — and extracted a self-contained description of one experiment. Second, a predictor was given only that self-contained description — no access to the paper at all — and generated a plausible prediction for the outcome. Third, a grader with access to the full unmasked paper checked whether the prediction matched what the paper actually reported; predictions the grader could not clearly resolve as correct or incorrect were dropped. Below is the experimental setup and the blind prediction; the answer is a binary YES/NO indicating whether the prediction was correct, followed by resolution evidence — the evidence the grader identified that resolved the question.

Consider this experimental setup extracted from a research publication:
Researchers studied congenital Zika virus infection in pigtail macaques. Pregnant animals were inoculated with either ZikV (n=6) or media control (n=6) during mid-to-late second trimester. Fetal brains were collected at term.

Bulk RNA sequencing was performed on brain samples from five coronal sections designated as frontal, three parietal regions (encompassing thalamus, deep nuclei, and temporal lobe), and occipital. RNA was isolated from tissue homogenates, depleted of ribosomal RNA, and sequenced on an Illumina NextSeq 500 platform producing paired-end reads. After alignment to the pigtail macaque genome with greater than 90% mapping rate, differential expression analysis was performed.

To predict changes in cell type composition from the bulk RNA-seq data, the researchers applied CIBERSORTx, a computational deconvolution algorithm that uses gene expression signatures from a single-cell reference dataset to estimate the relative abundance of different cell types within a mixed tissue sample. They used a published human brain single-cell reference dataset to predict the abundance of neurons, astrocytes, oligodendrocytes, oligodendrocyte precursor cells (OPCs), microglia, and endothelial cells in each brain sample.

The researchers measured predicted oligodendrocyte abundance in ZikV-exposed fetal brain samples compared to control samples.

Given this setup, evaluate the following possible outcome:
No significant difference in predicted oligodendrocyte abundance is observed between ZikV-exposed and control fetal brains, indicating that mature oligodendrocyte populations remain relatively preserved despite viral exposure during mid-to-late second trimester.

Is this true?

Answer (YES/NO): YES